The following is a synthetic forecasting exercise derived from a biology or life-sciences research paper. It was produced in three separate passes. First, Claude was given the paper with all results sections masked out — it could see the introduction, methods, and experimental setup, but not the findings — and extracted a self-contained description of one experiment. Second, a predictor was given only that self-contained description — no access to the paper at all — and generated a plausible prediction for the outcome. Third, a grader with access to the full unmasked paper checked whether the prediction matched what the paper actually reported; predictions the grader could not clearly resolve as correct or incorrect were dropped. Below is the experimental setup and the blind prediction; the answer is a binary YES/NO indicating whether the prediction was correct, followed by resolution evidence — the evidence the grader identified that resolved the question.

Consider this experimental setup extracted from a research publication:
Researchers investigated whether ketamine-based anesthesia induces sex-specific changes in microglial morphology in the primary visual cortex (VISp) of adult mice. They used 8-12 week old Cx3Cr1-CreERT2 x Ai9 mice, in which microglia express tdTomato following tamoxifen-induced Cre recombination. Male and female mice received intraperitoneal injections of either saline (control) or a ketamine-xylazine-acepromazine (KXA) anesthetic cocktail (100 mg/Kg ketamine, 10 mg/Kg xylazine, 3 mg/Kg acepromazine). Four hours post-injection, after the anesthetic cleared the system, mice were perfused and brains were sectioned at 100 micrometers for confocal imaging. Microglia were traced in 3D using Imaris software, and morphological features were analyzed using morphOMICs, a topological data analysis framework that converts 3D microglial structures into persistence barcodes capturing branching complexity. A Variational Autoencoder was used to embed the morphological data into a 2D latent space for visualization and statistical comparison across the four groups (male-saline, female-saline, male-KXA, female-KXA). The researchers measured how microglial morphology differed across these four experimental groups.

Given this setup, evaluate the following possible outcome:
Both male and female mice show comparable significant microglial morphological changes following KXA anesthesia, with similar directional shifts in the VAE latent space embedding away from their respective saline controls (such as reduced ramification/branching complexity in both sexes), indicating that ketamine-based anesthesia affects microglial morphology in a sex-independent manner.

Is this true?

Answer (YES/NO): NO